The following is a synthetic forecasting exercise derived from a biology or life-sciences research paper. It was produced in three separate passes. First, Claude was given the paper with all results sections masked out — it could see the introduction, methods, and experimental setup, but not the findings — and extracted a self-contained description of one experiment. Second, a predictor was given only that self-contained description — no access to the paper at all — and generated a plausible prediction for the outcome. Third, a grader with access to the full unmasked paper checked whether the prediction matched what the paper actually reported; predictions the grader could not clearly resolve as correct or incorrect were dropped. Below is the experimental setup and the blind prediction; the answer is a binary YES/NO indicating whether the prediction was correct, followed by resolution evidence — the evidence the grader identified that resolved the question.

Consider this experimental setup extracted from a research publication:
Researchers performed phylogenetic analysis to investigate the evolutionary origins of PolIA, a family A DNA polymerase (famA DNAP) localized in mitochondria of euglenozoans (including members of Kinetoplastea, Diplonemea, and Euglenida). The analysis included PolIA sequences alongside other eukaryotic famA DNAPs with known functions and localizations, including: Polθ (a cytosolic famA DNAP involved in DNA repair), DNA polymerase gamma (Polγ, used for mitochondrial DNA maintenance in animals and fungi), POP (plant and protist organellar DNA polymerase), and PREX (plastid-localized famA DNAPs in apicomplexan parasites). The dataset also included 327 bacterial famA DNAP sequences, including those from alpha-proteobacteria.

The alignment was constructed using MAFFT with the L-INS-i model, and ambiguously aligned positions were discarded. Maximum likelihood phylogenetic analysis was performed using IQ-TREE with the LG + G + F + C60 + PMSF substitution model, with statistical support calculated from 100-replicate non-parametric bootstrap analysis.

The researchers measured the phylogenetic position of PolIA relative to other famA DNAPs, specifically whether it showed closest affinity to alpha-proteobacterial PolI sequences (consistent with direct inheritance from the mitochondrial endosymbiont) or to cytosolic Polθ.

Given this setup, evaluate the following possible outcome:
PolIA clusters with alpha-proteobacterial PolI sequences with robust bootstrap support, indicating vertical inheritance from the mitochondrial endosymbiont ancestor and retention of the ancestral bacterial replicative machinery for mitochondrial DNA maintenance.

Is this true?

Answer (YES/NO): NO